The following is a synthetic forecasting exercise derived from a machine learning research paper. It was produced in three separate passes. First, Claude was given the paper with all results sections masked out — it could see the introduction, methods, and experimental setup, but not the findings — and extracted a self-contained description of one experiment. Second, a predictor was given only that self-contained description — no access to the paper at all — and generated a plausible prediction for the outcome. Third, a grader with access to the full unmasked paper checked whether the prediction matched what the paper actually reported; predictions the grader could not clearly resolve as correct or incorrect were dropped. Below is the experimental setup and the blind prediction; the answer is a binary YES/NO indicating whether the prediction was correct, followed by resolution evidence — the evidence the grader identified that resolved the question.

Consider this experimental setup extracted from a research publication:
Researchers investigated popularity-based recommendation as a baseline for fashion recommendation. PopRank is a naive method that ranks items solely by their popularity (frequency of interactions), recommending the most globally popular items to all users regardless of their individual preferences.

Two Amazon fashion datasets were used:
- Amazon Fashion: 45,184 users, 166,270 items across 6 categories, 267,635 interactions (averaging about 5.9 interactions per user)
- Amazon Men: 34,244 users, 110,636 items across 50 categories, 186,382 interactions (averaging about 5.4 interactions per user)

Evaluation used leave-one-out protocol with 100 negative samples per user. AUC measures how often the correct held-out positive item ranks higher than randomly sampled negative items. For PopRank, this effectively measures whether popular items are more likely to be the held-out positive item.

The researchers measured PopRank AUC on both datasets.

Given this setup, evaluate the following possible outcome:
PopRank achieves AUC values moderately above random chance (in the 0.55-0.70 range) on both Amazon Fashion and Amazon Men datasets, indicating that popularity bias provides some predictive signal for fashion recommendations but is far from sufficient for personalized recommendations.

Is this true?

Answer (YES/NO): YES